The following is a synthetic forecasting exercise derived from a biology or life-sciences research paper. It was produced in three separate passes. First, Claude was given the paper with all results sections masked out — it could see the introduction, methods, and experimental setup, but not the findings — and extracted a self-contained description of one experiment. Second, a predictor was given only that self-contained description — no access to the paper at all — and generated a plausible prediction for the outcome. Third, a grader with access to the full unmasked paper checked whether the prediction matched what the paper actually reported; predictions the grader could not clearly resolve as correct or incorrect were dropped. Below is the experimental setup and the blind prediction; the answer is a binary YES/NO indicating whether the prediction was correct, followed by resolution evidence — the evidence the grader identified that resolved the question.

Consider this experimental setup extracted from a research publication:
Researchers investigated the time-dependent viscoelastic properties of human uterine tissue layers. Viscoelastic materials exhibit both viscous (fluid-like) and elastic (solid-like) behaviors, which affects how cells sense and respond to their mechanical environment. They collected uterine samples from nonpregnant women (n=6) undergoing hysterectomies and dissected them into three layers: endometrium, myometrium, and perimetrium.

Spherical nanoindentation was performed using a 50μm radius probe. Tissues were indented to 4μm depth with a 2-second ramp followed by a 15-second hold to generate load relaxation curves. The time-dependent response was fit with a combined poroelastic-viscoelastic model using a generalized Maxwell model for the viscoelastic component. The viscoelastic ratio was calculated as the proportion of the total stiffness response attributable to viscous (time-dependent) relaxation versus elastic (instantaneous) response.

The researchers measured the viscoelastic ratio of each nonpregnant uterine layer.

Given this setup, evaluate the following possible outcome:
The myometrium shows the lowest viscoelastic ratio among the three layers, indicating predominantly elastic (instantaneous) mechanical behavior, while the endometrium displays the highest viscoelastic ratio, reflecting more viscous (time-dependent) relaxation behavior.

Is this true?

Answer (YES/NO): NO